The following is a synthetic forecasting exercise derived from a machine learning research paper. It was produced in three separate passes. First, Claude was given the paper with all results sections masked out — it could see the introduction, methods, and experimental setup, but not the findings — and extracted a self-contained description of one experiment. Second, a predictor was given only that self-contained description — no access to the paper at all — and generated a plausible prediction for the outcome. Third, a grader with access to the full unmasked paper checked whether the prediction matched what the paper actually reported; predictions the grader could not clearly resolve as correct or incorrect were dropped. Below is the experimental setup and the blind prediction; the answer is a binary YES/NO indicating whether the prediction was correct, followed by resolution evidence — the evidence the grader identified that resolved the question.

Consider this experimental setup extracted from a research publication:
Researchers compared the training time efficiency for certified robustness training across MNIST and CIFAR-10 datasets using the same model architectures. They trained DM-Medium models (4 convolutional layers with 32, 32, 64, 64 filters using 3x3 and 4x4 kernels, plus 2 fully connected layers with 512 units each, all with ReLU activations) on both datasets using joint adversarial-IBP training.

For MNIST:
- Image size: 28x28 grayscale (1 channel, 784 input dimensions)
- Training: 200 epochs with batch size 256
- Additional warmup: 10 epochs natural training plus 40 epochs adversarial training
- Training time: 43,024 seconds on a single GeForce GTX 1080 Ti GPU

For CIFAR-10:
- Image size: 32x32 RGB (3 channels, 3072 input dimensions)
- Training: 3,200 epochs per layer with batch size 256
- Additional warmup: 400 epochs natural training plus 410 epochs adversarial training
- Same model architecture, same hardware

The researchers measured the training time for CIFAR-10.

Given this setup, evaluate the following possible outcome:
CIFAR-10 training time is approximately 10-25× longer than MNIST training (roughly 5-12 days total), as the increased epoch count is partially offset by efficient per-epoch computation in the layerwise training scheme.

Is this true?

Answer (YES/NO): NO